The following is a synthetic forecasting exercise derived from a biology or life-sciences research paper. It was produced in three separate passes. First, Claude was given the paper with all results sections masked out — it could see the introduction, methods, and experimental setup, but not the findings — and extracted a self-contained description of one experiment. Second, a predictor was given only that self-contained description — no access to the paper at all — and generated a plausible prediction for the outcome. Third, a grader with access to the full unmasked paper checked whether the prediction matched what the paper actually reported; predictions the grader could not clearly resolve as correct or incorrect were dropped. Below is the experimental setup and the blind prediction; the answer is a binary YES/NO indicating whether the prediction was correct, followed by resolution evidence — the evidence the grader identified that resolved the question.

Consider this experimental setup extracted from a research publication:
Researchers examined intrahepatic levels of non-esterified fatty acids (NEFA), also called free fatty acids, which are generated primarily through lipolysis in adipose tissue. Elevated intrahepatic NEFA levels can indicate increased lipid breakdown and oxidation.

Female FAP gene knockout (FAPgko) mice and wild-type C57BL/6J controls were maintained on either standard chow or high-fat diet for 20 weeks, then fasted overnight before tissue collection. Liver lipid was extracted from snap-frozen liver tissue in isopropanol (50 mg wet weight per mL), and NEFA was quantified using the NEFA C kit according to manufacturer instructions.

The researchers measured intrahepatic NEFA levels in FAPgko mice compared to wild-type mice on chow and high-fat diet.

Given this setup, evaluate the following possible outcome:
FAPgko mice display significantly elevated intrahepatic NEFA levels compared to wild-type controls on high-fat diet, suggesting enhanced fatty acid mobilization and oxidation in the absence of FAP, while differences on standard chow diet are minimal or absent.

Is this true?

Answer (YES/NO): NO